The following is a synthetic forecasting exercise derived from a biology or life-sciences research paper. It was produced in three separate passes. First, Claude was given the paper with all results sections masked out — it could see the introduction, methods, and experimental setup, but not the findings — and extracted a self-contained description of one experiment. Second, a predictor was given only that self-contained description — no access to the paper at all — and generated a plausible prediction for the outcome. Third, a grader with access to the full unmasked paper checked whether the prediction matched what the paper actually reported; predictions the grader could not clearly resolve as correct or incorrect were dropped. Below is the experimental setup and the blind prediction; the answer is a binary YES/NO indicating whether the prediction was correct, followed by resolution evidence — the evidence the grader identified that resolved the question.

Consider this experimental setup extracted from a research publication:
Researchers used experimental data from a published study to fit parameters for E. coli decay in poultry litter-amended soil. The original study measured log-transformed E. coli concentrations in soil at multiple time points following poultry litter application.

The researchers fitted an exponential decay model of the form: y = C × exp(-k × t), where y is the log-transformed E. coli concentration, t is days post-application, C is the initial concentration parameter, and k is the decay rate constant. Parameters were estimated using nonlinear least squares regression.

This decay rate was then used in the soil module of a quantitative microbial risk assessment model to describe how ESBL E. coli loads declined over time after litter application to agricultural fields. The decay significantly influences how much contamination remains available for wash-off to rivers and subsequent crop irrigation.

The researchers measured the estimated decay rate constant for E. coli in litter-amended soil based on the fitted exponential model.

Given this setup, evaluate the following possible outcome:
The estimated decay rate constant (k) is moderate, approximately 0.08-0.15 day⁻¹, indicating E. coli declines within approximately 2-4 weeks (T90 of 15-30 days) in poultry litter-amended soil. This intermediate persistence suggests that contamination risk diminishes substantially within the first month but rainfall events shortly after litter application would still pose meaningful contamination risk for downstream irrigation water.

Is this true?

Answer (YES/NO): NO